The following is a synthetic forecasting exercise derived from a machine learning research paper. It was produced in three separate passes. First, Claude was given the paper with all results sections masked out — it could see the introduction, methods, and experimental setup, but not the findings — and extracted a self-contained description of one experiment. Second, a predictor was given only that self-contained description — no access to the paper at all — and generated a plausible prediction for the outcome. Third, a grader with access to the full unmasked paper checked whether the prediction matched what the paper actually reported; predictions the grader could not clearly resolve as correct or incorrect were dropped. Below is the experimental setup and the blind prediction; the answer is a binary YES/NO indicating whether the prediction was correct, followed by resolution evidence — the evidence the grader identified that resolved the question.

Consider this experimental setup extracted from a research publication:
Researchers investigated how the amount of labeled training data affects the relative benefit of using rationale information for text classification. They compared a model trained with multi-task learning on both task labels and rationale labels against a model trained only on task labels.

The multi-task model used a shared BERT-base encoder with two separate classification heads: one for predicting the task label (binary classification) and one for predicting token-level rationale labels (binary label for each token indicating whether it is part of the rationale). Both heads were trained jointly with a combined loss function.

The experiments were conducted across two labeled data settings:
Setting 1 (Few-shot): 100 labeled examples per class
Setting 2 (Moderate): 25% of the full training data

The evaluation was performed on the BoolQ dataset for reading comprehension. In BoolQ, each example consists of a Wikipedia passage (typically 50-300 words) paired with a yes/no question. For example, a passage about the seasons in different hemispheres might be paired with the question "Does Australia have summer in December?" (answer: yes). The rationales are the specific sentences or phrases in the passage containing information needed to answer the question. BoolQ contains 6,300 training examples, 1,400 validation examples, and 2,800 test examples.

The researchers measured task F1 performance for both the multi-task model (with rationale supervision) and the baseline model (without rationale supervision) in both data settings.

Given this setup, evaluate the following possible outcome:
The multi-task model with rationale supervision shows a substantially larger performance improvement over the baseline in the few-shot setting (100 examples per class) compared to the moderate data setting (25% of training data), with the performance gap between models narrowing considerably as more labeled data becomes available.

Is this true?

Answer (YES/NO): YES